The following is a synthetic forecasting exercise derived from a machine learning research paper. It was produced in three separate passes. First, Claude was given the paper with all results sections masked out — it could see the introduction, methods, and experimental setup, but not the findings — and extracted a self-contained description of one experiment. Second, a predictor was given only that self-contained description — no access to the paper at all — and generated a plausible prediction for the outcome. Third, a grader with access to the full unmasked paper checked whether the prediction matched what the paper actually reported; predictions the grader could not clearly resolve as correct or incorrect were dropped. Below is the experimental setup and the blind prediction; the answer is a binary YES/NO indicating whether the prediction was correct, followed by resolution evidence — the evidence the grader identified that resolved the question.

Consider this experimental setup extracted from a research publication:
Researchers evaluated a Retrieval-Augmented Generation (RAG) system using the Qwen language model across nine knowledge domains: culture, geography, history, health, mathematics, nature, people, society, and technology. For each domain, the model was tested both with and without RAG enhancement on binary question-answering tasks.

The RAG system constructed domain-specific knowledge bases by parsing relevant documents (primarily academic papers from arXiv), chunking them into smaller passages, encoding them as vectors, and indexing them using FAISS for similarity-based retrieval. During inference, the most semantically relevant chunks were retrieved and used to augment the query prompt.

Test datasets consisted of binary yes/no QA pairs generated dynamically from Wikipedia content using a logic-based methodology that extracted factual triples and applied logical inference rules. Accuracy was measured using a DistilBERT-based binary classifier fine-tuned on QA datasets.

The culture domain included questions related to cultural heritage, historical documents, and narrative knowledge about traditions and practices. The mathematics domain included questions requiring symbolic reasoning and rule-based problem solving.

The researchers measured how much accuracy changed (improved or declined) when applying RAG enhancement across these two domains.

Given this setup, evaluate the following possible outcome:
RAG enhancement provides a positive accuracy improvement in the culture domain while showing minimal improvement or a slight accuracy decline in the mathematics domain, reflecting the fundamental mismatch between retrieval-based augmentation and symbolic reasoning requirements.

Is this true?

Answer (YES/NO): NO